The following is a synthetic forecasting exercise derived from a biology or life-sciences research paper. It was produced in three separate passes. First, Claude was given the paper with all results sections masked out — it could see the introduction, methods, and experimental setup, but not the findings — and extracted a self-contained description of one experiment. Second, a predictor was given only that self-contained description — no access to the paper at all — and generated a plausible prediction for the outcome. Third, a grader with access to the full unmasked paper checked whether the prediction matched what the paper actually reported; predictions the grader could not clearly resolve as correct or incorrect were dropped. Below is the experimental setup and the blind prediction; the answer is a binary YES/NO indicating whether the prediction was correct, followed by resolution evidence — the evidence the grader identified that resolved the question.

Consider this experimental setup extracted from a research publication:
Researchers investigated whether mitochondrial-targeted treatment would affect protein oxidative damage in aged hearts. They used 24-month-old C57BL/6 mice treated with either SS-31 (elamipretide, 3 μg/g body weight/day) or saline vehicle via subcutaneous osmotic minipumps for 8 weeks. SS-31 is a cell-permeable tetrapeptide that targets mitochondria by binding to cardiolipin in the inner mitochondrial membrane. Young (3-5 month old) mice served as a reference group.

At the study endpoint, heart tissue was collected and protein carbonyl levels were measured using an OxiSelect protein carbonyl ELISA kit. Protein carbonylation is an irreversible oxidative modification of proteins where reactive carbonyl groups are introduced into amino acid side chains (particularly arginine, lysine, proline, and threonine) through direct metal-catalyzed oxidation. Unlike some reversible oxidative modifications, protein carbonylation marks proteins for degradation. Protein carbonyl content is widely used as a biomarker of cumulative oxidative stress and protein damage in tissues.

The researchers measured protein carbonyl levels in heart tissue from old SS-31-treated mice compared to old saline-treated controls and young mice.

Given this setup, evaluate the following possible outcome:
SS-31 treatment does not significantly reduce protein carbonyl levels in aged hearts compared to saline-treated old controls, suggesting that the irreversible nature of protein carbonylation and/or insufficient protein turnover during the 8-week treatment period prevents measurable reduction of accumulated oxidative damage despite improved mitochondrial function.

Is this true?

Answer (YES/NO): NO